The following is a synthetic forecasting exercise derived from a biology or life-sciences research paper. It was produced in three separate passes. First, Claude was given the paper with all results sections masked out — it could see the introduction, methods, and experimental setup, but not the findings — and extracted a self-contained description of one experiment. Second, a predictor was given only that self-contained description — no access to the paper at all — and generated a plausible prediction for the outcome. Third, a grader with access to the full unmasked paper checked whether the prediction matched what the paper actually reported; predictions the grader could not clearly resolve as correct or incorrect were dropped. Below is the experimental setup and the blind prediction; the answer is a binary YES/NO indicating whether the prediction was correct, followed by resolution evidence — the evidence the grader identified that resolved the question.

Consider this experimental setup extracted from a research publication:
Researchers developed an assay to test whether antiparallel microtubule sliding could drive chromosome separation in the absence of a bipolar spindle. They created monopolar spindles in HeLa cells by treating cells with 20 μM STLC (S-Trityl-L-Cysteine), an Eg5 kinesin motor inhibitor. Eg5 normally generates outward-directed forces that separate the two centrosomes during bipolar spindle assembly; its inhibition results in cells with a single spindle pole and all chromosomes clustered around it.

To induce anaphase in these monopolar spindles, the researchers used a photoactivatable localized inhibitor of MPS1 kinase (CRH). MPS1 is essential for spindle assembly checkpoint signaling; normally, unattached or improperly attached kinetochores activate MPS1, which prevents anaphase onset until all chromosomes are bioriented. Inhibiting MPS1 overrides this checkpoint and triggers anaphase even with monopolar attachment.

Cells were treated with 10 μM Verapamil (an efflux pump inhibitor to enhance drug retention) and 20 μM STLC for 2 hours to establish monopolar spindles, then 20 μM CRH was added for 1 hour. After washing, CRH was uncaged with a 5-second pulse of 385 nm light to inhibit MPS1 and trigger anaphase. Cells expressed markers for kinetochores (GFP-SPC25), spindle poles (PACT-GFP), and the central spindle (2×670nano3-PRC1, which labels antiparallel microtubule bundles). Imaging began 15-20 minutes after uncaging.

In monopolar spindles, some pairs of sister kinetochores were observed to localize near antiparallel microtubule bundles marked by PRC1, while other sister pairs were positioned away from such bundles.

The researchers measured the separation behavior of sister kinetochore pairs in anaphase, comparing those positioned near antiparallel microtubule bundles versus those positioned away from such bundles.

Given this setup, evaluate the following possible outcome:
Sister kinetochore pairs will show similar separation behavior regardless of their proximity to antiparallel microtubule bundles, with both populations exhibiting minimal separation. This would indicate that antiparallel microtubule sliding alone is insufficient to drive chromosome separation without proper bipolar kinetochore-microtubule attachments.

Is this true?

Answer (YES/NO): NO